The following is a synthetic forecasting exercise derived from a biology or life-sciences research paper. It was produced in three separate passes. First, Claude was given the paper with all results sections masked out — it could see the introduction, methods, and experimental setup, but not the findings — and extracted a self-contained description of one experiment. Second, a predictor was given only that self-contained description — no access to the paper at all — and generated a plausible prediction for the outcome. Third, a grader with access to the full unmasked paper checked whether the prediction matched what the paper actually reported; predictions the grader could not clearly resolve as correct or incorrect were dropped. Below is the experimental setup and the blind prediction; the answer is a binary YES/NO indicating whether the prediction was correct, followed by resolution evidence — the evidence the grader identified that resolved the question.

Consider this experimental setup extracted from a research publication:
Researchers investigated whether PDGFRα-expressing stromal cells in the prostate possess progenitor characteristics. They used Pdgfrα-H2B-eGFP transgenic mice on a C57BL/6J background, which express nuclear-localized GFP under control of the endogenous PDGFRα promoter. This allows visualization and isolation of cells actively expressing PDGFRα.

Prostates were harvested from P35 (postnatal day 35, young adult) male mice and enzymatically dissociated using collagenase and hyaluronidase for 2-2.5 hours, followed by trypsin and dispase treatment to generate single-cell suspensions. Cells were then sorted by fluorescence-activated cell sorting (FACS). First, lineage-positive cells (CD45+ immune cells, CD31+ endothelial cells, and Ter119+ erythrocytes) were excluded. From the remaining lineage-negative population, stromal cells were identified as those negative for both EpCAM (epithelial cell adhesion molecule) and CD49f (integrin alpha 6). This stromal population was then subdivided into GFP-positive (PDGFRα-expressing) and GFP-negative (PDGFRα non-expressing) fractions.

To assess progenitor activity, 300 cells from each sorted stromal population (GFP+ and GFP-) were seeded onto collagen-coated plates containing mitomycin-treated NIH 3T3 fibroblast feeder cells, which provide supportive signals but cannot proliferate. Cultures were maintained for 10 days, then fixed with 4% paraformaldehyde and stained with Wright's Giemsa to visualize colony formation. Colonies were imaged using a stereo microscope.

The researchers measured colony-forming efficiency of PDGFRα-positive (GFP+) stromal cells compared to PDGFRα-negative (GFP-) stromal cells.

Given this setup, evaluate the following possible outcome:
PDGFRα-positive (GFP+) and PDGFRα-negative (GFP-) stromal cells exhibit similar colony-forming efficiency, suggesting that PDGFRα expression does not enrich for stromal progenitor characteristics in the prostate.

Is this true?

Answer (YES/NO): NO